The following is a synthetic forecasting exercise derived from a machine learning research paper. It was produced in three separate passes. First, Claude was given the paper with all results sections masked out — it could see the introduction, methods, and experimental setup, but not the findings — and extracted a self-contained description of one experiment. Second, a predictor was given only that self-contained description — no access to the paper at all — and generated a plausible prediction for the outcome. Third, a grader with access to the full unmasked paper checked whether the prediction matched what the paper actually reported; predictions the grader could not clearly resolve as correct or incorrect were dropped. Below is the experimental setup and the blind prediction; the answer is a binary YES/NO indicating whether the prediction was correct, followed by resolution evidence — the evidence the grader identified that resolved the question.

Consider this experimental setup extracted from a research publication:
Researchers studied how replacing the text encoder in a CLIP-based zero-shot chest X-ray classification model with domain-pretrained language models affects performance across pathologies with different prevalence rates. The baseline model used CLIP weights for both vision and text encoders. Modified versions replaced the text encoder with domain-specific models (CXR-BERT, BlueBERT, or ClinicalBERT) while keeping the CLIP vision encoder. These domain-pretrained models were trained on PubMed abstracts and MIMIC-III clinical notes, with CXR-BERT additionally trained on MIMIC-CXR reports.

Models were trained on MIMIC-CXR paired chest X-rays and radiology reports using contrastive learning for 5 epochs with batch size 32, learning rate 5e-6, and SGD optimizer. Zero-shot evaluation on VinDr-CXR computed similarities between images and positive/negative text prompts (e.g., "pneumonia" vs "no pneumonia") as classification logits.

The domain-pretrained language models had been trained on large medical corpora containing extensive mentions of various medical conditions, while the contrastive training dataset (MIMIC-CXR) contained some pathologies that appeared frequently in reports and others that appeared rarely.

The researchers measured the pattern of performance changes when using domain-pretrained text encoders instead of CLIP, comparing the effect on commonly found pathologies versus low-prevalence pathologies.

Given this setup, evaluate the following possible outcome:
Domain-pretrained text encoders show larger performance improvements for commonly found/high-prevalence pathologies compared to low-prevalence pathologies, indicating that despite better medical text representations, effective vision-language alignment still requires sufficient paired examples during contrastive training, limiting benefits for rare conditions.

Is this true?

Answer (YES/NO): NO